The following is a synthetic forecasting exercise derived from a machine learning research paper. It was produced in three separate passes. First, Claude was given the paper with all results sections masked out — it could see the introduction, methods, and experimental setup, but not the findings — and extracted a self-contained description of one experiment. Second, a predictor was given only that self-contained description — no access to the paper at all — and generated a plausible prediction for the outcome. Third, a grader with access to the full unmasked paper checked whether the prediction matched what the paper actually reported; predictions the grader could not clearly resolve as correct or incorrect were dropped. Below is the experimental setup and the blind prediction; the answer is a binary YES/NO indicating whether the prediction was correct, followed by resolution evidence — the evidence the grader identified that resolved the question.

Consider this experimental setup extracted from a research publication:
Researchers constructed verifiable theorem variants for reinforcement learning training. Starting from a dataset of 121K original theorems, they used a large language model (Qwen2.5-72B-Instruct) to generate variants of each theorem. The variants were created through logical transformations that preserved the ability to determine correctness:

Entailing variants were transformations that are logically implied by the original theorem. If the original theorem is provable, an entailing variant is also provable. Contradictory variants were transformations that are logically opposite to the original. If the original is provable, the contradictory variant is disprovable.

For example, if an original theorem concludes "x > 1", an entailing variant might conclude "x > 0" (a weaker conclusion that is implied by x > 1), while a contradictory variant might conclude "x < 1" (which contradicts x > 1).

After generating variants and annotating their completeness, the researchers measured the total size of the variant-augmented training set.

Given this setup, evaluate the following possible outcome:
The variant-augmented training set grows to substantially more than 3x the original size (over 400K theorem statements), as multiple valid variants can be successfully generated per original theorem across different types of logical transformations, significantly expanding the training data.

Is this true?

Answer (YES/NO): NO